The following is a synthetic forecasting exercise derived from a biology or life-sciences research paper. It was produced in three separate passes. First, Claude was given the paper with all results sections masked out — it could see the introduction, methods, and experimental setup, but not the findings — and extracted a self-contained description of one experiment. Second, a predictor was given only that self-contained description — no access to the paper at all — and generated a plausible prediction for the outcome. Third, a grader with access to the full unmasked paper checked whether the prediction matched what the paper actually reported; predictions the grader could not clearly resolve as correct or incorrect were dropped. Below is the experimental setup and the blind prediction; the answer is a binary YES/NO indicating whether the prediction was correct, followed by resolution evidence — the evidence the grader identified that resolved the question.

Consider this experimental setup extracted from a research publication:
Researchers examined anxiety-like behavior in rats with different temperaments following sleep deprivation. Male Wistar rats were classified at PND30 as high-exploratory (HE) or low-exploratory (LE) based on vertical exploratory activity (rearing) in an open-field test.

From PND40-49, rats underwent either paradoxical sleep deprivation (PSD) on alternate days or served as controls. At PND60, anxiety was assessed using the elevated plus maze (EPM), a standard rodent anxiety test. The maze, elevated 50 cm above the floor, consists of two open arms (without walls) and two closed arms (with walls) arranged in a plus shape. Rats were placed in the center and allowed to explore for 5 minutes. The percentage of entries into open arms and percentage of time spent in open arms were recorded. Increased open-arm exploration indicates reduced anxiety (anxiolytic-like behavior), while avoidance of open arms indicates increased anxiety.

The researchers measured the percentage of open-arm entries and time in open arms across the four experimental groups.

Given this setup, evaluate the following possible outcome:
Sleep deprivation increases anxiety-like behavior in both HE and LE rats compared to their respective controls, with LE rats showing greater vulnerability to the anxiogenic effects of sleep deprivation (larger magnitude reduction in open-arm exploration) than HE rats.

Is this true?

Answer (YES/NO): NO